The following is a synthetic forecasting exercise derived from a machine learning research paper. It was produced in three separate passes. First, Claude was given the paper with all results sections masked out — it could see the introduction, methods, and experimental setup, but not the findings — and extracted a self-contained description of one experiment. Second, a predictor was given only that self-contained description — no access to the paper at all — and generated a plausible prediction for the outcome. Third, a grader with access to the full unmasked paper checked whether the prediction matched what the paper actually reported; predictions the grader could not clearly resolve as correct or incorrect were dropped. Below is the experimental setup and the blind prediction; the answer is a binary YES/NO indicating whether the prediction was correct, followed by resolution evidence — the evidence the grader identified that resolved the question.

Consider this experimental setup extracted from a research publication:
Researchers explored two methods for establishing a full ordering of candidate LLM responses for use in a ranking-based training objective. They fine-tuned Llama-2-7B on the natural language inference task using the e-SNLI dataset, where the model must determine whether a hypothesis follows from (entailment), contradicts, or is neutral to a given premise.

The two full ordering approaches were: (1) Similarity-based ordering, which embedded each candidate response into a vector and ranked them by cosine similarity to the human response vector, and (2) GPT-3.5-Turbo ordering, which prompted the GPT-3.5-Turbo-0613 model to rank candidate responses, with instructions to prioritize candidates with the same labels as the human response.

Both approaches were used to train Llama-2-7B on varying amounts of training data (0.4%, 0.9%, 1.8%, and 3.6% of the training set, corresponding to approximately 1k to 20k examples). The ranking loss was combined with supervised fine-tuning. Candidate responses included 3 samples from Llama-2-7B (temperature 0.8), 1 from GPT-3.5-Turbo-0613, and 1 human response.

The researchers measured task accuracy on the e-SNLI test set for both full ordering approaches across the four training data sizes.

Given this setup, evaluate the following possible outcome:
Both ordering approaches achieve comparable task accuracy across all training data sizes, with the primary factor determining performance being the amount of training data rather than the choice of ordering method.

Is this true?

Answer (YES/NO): YES